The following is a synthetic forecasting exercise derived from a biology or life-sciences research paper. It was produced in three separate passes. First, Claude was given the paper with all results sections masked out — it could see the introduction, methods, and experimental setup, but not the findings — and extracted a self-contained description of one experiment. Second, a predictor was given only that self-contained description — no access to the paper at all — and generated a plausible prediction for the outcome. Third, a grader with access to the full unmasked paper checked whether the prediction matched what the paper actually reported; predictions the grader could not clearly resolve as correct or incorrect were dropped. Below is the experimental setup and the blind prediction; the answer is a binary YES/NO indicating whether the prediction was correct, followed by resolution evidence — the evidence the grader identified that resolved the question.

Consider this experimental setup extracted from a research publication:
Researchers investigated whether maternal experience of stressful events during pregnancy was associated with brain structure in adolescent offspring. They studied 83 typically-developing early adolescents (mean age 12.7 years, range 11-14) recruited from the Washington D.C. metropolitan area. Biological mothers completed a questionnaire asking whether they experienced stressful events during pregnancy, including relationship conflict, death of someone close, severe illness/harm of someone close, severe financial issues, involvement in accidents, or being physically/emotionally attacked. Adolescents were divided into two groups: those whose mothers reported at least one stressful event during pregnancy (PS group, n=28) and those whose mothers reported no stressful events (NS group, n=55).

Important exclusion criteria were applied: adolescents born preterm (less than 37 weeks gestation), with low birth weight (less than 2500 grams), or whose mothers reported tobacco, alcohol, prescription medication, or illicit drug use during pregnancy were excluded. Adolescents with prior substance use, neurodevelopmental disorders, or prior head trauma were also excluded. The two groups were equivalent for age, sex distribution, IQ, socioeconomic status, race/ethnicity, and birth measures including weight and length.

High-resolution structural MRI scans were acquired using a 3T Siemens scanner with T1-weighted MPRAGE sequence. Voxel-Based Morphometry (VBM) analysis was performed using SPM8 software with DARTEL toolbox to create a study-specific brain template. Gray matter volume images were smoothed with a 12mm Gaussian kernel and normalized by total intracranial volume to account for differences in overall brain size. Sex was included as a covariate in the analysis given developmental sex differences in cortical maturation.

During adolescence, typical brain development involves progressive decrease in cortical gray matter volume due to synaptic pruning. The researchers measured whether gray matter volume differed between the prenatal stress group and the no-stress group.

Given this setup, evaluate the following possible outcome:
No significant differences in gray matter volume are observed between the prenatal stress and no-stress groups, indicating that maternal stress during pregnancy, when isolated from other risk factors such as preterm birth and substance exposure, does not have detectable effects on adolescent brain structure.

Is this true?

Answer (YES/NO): NO